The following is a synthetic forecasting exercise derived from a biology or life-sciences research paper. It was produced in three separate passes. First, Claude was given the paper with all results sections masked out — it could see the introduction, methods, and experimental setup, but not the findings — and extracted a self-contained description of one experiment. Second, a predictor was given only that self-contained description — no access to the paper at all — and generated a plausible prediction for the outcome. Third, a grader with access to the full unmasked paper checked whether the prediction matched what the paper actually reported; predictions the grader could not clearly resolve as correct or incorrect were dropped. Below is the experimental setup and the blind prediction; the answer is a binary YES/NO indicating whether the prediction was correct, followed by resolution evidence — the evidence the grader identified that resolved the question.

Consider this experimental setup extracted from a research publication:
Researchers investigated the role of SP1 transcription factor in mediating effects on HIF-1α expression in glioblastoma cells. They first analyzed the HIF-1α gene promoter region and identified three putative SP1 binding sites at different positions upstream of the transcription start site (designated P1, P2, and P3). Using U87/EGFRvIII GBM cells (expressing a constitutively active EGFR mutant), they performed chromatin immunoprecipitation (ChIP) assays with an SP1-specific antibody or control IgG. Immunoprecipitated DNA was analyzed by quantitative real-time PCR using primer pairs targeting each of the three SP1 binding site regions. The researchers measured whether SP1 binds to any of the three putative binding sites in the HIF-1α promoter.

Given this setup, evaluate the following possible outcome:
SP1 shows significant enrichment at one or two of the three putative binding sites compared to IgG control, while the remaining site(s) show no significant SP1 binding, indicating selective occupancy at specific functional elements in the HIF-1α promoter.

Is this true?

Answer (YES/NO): YES